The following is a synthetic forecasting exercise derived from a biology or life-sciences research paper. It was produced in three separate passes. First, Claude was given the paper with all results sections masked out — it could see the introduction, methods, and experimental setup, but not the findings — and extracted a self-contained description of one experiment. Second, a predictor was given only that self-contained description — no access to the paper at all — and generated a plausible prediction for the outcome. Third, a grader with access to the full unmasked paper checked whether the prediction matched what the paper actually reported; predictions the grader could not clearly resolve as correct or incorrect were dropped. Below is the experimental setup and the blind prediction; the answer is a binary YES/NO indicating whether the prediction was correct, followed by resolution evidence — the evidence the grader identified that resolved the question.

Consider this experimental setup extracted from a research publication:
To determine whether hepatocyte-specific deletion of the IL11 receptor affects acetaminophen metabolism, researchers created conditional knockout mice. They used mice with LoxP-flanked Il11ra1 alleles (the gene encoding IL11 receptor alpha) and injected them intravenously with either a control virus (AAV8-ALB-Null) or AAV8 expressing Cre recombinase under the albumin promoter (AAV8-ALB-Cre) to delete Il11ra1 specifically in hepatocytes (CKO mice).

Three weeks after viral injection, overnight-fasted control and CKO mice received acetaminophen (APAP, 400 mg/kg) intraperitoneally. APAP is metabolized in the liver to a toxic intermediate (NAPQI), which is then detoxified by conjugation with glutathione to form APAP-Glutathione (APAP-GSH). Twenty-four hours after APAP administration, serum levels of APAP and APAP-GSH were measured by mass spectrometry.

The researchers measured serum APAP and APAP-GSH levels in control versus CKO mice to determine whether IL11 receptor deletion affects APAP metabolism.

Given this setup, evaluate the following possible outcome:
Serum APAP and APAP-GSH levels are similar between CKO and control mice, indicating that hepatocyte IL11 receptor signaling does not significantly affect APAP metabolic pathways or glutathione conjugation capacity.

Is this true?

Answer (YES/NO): YES